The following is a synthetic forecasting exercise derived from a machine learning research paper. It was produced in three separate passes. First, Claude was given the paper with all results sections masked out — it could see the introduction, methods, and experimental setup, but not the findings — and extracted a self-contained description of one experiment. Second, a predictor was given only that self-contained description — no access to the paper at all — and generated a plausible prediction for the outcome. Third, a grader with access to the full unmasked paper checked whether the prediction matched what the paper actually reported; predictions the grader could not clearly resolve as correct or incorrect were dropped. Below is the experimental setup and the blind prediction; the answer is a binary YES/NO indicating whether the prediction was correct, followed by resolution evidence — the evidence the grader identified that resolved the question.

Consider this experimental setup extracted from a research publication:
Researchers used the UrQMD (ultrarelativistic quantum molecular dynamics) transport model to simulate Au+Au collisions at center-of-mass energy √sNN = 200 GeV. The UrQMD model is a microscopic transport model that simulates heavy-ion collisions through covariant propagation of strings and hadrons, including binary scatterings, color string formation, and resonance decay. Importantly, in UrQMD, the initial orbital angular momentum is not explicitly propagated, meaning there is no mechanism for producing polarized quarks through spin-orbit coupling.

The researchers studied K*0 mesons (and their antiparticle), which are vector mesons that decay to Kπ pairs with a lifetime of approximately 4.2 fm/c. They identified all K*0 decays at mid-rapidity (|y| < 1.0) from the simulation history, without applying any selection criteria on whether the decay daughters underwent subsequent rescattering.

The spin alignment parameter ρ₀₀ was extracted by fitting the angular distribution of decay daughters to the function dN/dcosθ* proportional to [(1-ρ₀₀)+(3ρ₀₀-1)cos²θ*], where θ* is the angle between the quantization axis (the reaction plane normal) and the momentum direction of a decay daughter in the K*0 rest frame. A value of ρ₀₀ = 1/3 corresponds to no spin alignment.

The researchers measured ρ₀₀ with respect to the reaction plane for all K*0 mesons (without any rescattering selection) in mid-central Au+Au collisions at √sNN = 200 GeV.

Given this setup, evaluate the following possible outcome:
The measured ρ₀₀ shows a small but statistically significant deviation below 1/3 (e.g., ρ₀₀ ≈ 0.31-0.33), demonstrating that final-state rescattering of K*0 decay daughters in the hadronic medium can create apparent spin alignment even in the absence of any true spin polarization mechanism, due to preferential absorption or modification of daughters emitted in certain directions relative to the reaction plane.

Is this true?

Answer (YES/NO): NO